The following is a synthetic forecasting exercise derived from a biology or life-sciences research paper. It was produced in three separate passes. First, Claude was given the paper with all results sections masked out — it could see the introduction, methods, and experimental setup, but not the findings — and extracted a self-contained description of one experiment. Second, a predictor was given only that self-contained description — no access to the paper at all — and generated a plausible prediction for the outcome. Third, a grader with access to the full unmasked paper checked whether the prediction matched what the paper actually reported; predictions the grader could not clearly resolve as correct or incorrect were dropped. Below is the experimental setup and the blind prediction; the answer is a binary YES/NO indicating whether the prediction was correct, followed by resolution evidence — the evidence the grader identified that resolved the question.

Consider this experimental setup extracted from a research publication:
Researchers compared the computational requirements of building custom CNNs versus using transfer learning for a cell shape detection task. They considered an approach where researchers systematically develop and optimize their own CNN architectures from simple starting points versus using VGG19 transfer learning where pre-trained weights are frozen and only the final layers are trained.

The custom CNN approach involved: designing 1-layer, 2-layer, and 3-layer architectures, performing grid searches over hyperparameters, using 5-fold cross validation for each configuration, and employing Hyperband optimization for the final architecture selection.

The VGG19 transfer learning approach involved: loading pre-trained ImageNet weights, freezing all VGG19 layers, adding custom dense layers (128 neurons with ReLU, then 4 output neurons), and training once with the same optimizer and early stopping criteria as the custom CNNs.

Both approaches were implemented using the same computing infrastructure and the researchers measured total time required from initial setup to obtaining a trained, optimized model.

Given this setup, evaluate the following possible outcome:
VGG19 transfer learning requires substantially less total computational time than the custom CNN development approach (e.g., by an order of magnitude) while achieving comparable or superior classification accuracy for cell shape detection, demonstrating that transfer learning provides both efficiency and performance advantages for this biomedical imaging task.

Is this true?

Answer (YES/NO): NO